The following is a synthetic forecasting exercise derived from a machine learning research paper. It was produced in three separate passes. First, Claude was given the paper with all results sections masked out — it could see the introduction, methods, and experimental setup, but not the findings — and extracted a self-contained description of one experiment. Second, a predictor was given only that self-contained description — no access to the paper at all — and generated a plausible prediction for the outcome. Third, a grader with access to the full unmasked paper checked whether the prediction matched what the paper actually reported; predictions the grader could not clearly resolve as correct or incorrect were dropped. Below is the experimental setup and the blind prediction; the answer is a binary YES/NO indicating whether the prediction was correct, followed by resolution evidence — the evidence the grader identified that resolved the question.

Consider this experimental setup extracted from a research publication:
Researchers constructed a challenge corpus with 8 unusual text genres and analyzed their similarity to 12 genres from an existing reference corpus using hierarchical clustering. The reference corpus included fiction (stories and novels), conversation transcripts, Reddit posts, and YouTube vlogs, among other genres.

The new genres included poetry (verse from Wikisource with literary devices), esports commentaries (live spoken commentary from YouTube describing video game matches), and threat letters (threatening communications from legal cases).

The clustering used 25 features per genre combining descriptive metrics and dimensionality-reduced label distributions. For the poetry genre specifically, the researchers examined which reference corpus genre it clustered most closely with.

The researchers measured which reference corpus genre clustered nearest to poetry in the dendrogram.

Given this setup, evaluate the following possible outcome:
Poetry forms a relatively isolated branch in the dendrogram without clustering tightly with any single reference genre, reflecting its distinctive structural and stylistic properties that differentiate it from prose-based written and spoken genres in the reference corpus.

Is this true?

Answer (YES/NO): NO